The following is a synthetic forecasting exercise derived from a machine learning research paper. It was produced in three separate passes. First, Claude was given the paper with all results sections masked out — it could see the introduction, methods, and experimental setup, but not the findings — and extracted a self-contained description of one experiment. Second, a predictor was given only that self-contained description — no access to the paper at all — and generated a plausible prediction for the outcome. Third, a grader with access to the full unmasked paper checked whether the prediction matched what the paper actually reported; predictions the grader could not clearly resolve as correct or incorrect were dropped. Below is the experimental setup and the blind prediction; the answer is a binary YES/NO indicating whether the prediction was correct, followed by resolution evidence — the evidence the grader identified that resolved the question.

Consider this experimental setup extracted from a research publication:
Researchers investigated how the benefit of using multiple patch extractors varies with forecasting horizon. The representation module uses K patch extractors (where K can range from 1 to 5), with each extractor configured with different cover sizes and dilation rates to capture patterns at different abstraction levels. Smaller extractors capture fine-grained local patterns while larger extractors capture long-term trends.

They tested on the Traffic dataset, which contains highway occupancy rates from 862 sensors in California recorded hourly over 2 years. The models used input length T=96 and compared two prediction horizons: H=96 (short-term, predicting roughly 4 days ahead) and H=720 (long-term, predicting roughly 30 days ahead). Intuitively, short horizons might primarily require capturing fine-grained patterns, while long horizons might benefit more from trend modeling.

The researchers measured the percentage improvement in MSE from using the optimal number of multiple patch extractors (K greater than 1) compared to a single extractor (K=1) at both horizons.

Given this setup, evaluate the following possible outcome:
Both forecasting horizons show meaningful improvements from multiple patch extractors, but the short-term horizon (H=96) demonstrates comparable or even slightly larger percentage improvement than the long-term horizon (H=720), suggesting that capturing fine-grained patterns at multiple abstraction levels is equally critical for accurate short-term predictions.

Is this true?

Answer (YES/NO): NO